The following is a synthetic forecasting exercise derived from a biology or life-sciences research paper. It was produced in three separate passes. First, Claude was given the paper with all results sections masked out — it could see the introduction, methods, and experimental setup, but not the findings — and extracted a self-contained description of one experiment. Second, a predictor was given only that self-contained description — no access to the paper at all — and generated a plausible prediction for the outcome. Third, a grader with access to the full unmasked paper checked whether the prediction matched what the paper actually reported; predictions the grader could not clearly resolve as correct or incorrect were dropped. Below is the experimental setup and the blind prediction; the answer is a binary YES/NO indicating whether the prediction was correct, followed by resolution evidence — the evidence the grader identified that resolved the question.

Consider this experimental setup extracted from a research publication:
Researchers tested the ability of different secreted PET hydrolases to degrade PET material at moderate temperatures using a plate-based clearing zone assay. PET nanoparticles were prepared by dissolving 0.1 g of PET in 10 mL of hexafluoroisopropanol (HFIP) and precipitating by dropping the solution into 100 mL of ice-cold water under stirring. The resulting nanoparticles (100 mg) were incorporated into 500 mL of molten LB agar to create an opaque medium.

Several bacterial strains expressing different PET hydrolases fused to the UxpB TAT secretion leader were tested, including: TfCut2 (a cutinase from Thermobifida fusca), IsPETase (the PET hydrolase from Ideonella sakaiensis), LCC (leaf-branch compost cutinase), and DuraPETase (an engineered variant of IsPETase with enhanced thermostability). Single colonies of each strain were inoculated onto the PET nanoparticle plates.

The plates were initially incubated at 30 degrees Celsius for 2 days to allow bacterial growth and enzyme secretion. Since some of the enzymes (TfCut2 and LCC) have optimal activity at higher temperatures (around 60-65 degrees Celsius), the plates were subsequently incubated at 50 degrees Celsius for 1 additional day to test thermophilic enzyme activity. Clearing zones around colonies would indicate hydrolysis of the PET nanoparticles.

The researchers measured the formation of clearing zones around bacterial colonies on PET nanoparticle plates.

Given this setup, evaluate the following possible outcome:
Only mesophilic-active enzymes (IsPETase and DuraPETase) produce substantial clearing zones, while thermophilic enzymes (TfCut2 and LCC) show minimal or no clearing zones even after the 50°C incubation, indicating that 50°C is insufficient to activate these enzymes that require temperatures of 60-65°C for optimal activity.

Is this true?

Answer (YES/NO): NO